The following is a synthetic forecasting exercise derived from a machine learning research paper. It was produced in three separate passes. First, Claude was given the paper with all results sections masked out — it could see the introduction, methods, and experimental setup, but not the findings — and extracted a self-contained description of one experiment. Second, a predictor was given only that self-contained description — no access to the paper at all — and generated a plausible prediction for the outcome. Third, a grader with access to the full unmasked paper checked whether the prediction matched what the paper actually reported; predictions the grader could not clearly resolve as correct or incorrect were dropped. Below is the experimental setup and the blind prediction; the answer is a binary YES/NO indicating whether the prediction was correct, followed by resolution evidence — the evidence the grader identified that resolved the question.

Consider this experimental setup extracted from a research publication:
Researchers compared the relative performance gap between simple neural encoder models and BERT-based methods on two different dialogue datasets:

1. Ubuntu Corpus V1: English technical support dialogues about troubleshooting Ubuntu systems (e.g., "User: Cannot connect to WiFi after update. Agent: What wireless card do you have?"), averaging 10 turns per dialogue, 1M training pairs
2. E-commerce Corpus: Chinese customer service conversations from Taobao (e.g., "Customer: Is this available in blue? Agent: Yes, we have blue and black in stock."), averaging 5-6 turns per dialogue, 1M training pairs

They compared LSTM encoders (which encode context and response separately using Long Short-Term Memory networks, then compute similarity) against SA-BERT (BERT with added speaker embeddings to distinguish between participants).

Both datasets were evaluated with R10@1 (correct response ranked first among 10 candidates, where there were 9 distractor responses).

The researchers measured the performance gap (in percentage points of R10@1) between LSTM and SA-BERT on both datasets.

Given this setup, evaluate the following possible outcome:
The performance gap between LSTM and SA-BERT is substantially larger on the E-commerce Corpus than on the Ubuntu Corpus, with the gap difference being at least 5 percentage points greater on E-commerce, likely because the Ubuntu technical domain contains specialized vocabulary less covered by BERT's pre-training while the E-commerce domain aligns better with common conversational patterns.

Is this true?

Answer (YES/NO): YES